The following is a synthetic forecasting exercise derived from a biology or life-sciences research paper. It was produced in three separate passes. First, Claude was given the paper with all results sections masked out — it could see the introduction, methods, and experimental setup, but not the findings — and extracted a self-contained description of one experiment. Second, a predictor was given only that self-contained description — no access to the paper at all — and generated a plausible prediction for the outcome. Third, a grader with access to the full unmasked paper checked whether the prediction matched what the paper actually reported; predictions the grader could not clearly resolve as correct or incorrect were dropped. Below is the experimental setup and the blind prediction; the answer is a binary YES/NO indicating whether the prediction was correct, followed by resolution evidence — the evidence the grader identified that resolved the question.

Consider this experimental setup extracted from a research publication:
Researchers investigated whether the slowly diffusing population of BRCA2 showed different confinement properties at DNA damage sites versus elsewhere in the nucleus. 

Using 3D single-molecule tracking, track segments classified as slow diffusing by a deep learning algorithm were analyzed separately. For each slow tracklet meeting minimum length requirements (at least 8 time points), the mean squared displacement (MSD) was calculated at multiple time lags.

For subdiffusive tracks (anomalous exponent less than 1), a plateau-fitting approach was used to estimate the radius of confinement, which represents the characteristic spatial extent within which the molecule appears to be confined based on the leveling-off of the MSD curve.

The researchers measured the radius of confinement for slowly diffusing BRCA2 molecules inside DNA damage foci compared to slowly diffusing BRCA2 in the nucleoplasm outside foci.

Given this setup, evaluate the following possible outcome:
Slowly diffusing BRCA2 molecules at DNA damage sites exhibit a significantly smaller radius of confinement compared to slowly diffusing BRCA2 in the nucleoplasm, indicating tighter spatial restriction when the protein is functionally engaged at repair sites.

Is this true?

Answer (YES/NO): NO